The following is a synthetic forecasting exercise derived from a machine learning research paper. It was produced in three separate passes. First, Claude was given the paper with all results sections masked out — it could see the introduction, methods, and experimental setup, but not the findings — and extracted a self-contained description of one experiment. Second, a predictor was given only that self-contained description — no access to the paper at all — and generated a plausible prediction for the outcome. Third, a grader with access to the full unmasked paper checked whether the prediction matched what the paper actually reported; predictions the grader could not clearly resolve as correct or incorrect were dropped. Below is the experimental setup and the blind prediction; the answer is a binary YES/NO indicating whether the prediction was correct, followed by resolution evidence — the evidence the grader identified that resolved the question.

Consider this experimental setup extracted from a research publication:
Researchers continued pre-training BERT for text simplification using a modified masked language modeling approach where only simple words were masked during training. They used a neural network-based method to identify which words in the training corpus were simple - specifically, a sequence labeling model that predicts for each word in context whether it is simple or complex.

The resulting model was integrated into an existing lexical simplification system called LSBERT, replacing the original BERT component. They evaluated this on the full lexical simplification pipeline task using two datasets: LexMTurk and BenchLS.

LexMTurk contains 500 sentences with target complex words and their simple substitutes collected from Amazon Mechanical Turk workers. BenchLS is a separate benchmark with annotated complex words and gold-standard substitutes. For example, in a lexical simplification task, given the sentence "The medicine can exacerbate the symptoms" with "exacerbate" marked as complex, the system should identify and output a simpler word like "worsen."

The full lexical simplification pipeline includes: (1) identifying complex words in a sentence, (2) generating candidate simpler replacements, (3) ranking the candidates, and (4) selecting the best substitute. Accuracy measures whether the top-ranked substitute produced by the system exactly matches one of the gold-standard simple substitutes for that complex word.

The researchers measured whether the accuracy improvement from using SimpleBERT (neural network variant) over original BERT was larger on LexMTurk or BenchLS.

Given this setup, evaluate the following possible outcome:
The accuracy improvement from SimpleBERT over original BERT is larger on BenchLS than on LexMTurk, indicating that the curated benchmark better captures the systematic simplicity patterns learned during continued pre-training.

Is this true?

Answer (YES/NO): NO